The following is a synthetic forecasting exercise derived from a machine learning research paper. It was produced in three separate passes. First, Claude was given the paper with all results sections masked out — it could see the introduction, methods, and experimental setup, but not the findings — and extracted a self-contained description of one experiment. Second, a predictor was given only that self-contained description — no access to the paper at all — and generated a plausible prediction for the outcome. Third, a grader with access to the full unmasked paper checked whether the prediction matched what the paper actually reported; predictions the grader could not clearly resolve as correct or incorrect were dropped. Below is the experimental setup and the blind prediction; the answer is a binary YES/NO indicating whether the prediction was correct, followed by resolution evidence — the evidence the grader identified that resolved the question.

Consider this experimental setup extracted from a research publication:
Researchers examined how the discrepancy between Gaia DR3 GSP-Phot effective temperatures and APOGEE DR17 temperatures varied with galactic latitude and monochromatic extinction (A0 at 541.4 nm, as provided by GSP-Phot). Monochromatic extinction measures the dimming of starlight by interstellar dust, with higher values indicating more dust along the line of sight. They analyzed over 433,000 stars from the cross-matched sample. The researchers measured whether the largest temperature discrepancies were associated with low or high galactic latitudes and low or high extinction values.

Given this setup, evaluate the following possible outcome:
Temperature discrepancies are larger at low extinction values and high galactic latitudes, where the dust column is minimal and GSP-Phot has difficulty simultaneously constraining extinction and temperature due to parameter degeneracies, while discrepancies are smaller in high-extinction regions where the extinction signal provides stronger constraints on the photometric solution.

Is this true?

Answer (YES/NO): NO